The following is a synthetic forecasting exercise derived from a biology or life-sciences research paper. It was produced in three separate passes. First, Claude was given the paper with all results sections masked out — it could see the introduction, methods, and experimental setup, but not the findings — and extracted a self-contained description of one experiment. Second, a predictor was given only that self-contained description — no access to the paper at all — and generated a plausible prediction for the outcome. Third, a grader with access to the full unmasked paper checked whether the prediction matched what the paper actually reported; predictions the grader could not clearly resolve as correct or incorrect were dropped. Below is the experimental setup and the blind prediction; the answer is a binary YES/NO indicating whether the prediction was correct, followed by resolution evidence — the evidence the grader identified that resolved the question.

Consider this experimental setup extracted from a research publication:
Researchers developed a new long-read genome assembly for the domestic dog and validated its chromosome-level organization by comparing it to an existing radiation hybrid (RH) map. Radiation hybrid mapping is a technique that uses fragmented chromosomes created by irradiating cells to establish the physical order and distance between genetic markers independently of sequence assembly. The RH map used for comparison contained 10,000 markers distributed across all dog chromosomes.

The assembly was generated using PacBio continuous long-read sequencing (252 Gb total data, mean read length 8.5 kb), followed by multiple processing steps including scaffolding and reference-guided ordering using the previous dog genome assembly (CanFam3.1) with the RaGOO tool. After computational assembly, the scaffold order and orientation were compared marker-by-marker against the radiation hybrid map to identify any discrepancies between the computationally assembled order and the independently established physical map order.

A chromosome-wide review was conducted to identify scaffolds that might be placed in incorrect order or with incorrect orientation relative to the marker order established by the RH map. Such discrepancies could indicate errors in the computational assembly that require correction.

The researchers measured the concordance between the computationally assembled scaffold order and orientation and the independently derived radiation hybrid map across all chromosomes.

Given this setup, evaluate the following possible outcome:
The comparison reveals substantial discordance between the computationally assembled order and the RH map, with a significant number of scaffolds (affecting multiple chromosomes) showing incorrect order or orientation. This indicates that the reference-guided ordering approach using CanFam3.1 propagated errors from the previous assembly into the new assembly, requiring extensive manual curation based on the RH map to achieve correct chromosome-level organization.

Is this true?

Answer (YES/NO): NO